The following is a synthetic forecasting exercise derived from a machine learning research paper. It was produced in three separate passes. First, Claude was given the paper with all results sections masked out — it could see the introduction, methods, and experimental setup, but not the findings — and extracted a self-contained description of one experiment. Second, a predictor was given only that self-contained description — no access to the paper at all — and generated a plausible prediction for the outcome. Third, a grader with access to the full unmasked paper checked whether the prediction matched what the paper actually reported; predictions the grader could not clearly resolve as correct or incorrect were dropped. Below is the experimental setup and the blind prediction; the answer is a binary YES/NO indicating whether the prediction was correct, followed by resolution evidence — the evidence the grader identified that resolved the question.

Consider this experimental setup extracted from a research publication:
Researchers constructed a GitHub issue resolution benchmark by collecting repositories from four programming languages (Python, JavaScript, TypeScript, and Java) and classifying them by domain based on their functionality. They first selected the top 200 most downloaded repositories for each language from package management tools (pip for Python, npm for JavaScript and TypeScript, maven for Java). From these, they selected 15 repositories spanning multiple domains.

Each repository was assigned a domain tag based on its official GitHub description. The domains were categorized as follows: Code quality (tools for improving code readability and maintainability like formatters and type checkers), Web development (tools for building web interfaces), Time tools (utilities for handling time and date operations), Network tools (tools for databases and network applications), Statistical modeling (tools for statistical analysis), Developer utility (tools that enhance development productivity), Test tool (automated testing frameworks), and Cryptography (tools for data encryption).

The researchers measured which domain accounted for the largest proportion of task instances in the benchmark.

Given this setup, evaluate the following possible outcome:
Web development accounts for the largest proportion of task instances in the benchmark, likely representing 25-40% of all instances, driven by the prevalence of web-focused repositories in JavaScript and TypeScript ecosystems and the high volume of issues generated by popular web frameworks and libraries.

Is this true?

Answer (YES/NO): NO